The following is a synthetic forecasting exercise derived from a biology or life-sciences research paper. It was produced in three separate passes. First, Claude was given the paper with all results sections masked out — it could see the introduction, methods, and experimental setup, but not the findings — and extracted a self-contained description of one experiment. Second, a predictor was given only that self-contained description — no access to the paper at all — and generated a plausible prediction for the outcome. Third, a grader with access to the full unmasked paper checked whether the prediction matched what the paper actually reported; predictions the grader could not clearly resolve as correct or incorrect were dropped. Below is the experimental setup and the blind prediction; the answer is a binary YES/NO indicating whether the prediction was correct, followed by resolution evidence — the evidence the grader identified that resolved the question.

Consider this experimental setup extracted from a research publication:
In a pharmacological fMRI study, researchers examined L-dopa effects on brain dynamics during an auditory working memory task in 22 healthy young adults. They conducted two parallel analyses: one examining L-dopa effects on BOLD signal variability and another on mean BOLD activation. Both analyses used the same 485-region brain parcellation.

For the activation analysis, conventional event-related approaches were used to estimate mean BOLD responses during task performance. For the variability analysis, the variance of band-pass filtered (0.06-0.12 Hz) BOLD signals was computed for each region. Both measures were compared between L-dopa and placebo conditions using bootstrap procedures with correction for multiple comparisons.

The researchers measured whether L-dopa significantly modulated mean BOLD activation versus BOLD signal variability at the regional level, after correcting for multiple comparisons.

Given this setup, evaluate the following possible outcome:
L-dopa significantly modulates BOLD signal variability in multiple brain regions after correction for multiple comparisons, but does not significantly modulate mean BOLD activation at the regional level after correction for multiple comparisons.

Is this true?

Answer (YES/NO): YES